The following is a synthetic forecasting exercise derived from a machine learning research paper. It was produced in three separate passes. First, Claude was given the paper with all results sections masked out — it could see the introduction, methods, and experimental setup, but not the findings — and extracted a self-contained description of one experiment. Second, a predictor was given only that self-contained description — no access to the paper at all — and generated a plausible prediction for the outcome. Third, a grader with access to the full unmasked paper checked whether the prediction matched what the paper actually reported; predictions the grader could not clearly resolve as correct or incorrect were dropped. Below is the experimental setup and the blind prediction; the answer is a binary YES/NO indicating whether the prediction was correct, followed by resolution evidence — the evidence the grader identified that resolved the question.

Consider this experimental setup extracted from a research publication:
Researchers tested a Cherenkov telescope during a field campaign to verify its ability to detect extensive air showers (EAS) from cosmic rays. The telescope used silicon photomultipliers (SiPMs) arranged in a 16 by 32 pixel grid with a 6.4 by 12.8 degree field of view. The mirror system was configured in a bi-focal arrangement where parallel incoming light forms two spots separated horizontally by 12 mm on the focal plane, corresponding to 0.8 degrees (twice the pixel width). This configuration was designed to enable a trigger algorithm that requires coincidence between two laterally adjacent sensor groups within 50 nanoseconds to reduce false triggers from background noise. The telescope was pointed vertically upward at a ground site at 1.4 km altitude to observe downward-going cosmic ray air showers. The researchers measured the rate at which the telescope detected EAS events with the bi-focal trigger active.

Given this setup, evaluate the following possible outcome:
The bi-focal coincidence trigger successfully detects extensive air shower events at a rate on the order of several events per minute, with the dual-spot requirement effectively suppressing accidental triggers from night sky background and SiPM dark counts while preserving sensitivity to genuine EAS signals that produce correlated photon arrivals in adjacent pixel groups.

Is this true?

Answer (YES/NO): YES